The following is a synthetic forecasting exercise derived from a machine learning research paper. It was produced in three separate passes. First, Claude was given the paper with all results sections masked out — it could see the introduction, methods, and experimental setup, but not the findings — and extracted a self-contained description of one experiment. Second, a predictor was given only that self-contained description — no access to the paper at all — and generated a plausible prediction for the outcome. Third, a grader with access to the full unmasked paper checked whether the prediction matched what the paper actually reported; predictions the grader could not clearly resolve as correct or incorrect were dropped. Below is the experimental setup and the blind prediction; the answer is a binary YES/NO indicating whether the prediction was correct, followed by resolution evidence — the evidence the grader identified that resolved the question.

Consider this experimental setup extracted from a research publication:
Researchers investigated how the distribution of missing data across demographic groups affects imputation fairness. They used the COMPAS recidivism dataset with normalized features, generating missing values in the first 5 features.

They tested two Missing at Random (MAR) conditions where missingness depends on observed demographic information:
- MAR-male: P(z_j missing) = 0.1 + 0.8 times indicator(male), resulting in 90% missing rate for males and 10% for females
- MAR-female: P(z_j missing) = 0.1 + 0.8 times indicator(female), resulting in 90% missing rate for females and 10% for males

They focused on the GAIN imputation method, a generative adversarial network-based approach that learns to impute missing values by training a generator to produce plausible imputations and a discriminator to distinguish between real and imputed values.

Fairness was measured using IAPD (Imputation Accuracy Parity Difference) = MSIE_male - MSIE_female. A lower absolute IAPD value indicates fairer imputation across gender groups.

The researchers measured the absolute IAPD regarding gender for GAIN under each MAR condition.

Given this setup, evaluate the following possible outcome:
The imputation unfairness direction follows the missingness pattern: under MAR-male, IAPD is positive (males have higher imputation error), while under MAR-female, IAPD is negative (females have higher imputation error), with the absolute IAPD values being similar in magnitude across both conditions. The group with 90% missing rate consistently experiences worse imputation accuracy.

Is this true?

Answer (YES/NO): NO